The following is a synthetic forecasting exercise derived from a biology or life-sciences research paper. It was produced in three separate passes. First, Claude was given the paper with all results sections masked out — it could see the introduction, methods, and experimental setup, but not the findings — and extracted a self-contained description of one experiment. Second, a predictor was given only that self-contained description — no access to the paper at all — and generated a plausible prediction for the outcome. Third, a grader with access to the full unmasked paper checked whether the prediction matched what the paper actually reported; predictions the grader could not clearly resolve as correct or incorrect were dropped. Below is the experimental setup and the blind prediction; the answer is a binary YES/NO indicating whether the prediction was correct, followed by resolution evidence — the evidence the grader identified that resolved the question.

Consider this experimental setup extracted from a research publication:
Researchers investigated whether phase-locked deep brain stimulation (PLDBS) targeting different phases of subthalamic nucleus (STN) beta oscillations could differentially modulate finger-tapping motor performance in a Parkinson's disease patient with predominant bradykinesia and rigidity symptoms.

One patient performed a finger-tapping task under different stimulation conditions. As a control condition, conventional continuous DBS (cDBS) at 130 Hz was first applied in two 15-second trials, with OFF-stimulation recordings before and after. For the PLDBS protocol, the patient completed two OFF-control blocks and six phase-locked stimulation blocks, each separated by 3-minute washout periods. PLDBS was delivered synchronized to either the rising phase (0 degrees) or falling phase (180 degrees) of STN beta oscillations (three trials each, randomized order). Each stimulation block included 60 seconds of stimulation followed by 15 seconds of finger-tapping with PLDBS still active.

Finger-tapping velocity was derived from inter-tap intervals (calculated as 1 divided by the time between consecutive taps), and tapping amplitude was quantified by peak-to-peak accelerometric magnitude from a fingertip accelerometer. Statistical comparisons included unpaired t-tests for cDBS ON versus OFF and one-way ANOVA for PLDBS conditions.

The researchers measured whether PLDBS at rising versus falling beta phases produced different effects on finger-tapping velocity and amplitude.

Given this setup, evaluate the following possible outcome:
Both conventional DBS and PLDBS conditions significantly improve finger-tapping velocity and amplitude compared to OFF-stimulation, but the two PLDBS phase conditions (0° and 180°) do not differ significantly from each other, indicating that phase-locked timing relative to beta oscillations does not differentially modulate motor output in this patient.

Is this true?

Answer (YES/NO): NO